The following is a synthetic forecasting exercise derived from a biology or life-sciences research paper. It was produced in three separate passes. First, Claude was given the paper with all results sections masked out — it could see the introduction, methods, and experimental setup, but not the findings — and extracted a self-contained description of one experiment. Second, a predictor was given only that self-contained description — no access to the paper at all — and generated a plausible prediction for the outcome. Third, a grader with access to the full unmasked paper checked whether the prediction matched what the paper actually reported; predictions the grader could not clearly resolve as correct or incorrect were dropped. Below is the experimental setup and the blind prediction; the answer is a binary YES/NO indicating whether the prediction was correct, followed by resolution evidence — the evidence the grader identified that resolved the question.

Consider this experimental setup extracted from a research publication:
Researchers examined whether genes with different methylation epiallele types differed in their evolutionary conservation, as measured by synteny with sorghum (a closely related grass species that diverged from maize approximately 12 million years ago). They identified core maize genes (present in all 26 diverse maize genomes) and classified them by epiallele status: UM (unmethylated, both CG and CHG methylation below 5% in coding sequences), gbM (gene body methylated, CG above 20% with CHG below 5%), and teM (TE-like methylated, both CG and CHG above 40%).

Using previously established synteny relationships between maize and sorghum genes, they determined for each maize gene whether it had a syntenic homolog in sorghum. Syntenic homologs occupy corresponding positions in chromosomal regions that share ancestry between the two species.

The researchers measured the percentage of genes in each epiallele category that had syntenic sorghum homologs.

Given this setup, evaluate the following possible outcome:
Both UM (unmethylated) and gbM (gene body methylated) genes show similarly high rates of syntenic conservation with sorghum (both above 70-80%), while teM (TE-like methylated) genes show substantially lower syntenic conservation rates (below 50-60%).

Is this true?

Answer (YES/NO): YES